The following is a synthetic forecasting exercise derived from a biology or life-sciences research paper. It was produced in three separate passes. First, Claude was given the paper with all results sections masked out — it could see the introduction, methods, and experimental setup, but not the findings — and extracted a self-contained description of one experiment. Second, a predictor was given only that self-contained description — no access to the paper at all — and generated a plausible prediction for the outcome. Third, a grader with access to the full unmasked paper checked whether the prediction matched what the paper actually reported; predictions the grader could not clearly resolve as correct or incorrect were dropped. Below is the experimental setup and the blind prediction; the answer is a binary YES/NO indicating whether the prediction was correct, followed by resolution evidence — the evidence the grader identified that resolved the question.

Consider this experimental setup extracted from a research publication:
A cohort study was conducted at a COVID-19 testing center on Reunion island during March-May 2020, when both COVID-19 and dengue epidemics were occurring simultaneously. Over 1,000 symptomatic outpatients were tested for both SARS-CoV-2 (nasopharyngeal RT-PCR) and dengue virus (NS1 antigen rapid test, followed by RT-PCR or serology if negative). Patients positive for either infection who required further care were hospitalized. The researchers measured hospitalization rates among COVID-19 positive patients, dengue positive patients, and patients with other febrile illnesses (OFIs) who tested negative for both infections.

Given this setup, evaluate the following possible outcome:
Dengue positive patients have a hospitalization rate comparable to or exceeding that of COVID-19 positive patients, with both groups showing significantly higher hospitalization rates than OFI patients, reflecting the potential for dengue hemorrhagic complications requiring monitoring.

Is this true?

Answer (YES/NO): YES